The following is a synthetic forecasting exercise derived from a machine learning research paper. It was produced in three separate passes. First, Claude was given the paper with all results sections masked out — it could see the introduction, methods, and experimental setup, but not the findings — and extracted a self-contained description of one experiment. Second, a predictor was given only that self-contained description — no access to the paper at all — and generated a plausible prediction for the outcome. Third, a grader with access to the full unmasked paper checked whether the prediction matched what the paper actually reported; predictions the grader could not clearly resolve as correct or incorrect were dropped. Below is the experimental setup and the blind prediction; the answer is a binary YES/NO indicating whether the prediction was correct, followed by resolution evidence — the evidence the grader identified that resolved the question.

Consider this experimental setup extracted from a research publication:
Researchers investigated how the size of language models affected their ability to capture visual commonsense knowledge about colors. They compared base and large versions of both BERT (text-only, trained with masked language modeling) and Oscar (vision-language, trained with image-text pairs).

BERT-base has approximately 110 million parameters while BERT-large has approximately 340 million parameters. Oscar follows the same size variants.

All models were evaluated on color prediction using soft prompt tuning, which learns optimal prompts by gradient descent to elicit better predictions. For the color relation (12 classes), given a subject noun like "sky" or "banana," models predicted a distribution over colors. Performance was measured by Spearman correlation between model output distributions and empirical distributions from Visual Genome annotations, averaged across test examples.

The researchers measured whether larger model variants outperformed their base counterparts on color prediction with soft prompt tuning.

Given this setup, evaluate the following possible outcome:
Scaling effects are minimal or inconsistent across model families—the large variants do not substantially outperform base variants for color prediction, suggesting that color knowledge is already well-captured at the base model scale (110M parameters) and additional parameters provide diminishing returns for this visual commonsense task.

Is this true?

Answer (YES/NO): YES